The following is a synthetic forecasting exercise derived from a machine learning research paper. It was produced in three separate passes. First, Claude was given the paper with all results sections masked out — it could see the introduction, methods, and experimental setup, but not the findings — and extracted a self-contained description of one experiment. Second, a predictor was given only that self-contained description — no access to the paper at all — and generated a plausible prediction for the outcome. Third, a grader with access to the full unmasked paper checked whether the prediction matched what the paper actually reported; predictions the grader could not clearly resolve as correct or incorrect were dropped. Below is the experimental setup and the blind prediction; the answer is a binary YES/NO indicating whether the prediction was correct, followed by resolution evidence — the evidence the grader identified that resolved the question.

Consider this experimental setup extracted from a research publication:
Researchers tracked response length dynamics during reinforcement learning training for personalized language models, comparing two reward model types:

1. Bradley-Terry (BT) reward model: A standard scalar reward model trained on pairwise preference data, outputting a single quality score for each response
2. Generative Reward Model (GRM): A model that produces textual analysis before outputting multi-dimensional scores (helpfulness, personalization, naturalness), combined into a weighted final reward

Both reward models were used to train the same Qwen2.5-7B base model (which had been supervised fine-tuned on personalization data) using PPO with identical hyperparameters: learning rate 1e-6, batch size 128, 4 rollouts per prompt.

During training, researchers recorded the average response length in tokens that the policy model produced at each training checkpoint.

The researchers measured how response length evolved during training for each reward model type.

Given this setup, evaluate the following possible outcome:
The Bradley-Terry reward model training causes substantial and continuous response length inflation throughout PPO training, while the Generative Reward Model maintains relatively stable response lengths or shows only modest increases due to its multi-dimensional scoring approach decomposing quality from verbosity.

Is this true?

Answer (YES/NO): YES